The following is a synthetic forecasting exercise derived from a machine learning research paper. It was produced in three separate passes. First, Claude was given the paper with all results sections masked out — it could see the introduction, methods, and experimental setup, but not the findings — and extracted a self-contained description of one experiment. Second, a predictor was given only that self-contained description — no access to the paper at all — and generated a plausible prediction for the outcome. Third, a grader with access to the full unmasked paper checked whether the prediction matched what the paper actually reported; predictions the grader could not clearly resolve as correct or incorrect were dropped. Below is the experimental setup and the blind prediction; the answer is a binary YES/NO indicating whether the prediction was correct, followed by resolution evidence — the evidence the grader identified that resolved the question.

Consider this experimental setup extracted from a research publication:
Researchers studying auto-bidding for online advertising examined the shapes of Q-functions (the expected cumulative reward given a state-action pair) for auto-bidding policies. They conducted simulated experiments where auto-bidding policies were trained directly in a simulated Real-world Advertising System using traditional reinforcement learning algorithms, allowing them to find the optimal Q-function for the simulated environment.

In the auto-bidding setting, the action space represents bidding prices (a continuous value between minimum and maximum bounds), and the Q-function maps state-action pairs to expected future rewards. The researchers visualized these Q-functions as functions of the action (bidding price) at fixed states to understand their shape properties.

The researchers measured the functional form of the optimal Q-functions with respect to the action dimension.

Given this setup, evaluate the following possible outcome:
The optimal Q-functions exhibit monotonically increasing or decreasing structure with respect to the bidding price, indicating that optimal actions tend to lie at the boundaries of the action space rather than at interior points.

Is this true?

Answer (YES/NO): NO